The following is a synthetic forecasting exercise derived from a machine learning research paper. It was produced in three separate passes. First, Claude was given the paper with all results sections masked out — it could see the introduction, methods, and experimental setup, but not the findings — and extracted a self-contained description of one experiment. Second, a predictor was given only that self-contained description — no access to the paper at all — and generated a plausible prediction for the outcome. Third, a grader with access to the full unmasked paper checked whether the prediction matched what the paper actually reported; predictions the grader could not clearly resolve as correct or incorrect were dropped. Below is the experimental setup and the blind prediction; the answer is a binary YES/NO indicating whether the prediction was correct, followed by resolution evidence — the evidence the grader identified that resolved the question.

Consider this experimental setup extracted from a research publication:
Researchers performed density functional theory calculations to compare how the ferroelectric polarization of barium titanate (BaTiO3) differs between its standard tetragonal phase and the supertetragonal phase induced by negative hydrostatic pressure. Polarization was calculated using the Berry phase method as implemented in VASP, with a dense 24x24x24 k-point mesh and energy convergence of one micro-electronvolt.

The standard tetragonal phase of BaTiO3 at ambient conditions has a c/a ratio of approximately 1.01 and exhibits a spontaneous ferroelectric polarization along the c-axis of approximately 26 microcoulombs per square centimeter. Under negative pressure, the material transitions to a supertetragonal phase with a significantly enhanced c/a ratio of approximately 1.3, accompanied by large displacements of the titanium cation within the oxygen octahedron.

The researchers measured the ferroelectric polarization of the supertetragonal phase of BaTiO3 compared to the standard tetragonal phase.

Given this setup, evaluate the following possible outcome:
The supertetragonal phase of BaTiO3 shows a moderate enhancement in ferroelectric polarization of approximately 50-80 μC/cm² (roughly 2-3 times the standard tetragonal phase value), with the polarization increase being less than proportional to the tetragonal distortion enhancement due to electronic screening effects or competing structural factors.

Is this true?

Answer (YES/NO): NO